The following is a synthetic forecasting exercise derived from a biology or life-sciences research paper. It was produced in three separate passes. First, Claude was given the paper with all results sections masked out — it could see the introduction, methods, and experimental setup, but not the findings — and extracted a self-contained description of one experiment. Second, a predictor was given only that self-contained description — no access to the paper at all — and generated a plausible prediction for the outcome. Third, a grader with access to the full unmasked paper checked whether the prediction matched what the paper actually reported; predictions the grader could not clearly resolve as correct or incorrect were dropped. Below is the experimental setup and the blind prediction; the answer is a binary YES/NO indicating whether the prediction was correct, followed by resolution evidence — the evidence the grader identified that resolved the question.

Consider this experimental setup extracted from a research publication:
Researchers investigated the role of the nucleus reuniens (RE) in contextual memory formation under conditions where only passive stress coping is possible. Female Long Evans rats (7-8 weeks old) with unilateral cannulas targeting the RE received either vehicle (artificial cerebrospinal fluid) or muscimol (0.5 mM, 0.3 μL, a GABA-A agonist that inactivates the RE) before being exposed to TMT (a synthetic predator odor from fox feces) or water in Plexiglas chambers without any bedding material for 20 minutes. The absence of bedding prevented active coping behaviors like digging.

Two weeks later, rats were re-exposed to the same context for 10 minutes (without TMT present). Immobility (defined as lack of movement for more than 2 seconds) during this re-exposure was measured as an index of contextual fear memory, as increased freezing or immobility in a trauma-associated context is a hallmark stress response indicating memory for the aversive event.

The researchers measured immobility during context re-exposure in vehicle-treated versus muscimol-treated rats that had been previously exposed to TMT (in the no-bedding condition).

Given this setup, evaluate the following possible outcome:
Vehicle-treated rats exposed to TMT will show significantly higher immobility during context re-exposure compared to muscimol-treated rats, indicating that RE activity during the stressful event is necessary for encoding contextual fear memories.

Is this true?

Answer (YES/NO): NO